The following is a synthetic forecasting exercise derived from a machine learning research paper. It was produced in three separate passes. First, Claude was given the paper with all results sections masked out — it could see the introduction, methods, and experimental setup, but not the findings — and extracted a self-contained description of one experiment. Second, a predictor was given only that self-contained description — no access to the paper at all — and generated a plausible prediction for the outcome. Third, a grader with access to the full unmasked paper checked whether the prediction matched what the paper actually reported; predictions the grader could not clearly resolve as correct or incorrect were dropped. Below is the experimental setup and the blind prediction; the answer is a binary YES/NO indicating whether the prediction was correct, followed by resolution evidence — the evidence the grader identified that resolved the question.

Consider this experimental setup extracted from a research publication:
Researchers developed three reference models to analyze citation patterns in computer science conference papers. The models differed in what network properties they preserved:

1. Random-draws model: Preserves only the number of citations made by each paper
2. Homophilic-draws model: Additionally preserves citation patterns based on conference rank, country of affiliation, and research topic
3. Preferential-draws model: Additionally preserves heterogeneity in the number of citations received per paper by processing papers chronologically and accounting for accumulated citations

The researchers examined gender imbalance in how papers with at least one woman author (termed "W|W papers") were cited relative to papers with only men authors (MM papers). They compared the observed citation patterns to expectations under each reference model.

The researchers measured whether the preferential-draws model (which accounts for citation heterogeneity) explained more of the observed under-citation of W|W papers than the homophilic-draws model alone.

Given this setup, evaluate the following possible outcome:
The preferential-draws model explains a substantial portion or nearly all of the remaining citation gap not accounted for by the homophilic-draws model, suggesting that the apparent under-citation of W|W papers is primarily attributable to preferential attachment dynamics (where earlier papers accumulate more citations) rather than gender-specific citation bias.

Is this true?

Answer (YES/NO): NO